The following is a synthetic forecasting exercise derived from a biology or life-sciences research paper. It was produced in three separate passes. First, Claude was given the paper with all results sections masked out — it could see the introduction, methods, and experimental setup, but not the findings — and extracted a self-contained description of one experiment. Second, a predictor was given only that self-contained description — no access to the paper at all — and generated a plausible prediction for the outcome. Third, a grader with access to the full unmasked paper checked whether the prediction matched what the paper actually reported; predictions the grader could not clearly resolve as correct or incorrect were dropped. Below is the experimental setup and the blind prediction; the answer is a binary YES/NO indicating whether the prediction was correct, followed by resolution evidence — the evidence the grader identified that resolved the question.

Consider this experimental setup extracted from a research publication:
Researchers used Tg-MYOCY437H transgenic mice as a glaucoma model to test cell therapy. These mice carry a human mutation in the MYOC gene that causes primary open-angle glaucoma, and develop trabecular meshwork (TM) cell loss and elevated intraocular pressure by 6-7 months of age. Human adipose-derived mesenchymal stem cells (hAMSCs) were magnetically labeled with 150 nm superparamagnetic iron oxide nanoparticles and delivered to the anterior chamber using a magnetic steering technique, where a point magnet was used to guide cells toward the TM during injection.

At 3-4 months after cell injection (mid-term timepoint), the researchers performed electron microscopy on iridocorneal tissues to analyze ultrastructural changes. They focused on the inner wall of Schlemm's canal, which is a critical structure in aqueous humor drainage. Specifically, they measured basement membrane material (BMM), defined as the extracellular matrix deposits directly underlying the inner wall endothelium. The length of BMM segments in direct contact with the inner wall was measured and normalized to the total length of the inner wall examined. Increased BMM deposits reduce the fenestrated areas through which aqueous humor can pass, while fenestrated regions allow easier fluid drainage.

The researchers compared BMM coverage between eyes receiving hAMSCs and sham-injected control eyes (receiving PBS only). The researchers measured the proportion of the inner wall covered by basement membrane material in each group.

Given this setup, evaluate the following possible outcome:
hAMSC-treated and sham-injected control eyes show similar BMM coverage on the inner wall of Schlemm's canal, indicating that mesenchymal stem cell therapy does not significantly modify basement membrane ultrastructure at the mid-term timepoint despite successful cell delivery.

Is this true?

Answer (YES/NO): NO